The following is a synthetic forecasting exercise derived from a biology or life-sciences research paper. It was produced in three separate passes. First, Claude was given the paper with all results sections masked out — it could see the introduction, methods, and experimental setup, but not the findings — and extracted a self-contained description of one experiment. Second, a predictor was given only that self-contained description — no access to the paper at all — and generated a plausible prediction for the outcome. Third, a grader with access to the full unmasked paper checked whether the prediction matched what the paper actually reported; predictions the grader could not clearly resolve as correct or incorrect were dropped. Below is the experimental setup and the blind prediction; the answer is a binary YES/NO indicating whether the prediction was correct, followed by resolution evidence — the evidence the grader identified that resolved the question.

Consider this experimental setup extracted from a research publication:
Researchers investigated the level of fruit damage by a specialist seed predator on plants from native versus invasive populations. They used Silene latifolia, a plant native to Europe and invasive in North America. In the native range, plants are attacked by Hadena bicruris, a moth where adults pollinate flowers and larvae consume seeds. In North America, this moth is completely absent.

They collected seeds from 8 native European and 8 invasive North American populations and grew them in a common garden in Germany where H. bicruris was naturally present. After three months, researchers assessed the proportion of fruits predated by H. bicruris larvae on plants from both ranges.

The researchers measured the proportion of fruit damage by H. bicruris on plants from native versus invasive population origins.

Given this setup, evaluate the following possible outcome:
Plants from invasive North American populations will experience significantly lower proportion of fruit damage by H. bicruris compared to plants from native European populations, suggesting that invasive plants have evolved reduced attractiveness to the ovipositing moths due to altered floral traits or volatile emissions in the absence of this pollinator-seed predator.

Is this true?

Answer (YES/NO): NO